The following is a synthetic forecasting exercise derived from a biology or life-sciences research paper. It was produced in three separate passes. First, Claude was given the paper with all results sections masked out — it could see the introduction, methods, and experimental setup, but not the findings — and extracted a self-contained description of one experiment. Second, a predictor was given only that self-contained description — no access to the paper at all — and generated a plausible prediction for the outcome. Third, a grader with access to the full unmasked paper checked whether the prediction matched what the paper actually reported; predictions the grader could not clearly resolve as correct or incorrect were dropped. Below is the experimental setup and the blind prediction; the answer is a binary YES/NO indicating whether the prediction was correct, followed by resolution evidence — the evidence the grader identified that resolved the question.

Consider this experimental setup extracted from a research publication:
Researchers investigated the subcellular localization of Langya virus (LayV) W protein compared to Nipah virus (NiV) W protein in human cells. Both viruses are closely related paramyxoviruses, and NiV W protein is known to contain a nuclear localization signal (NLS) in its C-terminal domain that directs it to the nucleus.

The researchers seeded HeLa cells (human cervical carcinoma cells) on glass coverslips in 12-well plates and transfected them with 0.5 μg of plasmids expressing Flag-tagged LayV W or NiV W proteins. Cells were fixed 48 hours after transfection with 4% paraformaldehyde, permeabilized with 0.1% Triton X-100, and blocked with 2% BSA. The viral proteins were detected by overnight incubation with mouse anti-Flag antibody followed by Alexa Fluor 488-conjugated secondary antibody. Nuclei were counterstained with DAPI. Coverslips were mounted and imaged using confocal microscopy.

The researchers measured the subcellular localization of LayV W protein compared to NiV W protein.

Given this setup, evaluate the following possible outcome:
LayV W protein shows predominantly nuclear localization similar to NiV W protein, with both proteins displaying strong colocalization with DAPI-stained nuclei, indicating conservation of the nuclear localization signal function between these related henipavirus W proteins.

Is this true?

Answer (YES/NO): NO